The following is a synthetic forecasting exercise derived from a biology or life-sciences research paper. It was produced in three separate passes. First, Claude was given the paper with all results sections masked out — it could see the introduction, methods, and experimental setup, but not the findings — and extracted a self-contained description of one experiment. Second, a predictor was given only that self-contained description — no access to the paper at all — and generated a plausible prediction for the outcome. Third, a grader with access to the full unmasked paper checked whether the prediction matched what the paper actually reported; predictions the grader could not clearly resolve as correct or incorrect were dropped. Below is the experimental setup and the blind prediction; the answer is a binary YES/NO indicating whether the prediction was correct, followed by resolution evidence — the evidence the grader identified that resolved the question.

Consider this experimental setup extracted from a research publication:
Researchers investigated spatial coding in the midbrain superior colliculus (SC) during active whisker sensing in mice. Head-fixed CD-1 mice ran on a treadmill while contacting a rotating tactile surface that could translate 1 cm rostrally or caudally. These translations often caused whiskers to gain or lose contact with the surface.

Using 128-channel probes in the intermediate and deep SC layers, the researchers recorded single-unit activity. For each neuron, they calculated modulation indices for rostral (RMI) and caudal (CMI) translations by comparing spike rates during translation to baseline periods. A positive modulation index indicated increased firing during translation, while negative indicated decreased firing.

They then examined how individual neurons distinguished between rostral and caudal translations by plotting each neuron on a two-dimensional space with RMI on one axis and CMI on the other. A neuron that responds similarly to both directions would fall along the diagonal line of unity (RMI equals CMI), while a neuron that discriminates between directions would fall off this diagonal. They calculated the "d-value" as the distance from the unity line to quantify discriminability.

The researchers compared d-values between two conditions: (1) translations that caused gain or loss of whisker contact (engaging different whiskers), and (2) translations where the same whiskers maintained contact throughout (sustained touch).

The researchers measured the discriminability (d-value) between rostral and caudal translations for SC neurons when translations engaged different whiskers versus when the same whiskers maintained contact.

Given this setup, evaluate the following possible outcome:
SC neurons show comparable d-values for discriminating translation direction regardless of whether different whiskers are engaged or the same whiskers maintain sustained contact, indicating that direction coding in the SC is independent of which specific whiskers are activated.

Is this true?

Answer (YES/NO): NO